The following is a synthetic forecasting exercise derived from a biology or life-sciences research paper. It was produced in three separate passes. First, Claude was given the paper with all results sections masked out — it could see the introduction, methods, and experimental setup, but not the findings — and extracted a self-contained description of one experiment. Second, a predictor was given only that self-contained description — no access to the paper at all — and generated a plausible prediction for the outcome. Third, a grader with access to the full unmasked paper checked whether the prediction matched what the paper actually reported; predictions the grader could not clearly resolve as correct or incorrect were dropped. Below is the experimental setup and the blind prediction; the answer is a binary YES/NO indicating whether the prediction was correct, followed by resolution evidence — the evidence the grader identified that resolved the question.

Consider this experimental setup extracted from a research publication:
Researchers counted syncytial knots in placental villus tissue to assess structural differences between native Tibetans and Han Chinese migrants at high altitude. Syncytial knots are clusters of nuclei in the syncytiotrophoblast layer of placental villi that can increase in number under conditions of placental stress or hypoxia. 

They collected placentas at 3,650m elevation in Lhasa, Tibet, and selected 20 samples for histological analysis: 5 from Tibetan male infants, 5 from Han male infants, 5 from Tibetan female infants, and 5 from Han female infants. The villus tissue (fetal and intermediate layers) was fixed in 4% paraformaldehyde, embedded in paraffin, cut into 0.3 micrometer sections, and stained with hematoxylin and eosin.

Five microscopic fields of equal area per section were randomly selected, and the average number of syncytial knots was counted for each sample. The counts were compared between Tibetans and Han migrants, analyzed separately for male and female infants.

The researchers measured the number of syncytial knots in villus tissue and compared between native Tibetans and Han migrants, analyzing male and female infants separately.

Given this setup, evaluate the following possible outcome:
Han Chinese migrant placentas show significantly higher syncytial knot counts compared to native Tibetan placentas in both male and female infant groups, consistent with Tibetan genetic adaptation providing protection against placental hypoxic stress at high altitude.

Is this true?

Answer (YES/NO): NO